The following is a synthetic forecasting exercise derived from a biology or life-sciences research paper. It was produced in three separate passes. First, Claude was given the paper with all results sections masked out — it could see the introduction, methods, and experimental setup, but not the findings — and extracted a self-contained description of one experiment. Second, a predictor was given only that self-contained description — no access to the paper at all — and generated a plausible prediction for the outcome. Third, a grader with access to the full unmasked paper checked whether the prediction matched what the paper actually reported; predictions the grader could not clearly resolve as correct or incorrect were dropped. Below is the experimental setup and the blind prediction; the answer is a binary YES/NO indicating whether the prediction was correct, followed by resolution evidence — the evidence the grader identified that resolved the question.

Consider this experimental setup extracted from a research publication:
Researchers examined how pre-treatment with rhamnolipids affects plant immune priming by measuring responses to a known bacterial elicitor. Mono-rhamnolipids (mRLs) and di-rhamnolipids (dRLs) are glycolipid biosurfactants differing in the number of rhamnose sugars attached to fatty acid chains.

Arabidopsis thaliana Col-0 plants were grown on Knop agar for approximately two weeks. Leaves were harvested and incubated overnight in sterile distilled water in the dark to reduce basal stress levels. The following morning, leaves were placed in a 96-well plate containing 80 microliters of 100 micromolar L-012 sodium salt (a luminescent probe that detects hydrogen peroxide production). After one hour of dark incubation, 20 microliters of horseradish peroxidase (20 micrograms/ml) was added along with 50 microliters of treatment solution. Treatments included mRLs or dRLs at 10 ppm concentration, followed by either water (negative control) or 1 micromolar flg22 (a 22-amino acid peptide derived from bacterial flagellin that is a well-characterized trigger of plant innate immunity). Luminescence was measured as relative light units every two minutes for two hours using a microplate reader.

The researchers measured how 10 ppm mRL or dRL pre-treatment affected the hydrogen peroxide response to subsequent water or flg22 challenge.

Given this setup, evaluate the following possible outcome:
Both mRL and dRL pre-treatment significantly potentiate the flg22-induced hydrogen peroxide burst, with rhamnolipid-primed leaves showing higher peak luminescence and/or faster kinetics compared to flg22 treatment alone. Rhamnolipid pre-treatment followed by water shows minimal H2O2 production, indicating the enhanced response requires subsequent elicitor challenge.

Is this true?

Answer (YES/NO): NO